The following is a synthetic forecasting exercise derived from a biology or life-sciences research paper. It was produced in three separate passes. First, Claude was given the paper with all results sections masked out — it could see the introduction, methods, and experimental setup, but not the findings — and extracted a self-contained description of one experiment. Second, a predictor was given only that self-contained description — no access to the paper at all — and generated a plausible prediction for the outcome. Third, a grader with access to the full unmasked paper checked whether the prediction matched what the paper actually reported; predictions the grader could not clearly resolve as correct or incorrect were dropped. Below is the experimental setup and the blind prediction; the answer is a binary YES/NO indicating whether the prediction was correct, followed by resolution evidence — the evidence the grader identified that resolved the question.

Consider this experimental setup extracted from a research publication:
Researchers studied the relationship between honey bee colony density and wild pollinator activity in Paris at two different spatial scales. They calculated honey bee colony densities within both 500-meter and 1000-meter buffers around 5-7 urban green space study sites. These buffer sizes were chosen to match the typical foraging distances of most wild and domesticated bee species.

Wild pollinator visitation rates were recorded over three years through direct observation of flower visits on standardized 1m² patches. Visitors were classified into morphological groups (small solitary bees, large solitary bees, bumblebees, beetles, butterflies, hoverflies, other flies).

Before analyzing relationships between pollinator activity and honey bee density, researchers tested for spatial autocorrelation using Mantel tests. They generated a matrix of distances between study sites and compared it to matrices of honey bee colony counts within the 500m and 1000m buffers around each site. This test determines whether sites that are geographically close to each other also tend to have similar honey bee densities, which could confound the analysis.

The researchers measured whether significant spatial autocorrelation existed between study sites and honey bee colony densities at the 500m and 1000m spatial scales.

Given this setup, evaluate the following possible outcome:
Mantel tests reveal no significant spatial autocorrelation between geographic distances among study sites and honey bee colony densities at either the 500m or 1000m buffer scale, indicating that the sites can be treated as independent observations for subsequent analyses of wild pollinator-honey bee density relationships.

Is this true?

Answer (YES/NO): YES